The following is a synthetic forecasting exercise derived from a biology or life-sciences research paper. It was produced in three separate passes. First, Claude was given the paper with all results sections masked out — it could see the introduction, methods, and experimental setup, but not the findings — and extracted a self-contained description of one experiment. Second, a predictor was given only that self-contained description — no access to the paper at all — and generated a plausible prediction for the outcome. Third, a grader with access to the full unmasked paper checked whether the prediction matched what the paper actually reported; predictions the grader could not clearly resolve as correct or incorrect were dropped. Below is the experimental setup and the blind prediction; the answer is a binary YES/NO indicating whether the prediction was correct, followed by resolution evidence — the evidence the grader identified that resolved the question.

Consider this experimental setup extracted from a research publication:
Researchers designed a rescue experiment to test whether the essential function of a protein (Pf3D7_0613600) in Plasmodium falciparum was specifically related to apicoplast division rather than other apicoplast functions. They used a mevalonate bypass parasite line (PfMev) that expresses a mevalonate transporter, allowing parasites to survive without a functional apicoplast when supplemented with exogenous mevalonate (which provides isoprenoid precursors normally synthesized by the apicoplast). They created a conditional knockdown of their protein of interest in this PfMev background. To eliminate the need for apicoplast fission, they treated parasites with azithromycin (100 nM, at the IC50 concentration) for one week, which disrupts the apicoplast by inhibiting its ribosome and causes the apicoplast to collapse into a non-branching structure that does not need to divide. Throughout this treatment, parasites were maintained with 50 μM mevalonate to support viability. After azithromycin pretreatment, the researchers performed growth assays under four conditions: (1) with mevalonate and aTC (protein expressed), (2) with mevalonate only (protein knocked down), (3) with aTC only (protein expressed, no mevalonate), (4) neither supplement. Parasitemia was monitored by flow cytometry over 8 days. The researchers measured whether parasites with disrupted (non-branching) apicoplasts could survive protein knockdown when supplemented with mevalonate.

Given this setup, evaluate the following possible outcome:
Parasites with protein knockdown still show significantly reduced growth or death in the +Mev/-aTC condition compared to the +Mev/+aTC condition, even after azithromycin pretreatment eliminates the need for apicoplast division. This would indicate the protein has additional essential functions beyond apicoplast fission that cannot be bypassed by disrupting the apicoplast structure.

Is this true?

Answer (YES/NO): NO